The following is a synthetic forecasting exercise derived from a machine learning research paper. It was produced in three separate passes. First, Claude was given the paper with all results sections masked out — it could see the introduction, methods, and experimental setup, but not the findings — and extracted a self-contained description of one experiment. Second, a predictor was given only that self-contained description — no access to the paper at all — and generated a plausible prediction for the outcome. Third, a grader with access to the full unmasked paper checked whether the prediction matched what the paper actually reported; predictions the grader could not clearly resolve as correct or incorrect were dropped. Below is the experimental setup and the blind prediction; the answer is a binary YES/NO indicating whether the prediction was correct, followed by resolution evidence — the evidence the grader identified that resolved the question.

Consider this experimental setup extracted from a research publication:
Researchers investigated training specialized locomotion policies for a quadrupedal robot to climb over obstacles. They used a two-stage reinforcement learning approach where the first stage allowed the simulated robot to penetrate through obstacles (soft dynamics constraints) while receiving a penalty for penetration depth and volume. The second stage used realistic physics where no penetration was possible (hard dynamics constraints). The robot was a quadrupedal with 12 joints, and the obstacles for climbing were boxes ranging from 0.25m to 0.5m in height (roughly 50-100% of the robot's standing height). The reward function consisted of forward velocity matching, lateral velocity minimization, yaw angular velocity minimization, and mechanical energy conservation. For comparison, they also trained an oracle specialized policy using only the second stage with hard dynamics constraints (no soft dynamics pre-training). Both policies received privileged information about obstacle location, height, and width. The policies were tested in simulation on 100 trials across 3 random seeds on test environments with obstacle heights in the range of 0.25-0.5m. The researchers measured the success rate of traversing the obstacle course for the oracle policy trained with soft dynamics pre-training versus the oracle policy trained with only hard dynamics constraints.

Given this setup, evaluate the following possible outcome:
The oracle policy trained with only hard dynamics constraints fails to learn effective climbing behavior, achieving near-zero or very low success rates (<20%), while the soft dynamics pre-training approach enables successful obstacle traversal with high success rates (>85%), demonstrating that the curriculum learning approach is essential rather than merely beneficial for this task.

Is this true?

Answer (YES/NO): YES